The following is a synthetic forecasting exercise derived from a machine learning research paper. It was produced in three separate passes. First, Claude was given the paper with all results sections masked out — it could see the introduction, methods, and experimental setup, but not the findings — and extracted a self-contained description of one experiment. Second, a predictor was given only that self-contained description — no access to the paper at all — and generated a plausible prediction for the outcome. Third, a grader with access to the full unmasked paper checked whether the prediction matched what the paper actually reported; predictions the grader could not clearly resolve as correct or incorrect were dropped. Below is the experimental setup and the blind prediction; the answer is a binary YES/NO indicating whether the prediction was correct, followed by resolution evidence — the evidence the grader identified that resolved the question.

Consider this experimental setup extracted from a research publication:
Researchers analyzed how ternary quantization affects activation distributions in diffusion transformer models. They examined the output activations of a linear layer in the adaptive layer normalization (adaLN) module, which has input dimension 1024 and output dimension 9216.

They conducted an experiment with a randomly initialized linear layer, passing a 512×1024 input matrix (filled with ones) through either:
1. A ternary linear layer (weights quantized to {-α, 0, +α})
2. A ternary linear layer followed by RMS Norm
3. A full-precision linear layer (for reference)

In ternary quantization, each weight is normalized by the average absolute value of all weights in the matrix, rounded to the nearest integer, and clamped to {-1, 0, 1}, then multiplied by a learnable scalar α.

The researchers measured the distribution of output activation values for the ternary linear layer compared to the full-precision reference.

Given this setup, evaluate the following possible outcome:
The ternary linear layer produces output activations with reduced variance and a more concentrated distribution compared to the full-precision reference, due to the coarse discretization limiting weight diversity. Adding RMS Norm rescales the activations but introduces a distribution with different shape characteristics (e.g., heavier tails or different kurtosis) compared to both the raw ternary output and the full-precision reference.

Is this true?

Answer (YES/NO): NO